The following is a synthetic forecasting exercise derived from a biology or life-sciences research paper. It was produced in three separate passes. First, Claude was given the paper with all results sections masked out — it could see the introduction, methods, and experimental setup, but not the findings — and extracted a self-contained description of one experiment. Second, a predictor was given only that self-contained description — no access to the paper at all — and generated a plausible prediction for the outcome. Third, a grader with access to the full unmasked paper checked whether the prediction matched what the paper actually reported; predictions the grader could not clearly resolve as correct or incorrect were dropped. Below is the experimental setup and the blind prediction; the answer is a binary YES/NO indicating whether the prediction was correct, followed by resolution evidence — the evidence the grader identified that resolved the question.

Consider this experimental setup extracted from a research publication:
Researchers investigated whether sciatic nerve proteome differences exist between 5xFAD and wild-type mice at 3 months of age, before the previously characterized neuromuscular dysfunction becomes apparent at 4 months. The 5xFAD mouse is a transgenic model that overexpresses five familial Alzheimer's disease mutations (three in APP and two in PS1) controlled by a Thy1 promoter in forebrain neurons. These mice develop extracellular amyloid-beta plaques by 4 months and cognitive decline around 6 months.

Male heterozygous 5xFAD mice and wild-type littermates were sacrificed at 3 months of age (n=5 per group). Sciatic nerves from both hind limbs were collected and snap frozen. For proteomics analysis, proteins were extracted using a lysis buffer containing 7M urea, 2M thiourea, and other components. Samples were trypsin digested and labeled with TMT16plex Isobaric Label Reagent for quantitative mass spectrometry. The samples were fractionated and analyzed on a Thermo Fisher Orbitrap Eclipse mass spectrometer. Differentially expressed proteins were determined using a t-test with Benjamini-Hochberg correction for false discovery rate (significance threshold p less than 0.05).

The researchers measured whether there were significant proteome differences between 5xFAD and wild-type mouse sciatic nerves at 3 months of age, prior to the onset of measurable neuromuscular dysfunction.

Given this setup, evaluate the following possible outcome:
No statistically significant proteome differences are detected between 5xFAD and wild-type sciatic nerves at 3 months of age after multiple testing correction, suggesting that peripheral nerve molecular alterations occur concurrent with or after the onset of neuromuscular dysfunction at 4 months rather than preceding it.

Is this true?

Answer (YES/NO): NO